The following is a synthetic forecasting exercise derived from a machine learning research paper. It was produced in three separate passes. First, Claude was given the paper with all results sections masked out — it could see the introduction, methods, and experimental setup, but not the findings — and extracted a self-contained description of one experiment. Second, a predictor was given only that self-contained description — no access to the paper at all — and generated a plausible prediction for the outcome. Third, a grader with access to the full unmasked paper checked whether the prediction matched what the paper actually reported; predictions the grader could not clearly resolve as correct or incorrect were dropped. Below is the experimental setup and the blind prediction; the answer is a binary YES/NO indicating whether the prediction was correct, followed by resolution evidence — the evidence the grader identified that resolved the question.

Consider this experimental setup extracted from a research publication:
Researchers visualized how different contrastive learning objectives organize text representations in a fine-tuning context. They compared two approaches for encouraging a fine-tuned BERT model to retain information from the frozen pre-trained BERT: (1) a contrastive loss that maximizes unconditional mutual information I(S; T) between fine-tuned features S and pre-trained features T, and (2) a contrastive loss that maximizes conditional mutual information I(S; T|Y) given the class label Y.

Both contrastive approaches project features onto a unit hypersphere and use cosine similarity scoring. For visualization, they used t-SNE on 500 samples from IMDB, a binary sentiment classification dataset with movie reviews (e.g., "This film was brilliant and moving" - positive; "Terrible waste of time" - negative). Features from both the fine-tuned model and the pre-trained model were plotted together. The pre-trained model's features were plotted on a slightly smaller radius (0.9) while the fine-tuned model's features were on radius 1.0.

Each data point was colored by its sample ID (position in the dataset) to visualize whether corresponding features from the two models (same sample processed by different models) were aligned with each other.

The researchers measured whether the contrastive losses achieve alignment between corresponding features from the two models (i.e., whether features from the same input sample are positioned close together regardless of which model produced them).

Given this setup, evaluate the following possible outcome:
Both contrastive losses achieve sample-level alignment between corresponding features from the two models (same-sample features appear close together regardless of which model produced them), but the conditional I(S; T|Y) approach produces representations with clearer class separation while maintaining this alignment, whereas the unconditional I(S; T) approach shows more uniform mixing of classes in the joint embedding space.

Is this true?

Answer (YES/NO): YES